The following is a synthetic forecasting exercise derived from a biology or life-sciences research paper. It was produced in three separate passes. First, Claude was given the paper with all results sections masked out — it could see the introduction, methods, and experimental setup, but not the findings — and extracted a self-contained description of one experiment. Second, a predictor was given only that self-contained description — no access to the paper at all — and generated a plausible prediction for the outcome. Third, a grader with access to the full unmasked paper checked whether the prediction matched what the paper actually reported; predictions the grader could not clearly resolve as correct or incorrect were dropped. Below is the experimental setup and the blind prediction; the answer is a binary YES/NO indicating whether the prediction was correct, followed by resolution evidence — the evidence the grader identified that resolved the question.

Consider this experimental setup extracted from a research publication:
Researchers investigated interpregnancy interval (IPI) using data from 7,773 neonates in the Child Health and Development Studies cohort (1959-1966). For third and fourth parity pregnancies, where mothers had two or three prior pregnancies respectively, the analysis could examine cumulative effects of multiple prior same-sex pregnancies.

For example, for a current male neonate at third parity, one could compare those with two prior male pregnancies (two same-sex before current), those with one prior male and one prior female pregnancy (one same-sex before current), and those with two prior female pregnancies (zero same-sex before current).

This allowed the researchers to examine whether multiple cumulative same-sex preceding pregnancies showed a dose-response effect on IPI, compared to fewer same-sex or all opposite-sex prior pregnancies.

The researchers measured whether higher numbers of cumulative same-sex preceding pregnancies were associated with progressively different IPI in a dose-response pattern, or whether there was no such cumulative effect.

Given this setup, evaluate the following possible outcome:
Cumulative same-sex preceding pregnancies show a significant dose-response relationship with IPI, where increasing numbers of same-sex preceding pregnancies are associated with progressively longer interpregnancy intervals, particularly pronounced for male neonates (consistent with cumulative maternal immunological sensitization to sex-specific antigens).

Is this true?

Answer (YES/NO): NO